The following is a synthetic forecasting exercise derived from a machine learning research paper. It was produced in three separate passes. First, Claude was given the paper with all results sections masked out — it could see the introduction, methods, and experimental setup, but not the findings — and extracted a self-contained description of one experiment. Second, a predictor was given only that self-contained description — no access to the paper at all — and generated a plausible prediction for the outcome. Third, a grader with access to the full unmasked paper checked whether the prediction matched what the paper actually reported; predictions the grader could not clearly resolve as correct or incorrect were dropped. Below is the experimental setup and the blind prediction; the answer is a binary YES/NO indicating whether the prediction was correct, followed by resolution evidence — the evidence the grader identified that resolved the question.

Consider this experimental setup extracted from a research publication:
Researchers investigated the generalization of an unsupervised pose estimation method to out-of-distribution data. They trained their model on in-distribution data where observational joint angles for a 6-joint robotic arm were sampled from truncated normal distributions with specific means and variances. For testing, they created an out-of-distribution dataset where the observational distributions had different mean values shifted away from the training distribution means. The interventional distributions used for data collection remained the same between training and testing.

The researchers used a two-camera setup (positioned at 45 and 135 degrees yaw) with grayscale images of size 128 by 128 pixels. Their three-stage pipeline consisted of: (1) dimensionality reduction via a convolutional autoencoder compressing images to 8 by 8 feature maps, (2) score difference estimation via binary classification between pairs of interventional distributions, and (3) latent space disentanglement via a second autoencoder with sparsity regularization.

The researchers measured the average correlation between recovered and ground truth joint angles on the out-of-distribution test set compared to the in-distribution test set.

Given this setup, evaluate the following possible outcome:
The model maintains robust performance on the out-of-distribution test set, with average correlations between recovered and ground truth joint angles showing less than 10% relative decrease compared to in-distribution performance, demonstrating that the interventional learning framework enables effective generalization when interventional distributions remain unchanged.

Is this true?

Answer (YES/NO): YES